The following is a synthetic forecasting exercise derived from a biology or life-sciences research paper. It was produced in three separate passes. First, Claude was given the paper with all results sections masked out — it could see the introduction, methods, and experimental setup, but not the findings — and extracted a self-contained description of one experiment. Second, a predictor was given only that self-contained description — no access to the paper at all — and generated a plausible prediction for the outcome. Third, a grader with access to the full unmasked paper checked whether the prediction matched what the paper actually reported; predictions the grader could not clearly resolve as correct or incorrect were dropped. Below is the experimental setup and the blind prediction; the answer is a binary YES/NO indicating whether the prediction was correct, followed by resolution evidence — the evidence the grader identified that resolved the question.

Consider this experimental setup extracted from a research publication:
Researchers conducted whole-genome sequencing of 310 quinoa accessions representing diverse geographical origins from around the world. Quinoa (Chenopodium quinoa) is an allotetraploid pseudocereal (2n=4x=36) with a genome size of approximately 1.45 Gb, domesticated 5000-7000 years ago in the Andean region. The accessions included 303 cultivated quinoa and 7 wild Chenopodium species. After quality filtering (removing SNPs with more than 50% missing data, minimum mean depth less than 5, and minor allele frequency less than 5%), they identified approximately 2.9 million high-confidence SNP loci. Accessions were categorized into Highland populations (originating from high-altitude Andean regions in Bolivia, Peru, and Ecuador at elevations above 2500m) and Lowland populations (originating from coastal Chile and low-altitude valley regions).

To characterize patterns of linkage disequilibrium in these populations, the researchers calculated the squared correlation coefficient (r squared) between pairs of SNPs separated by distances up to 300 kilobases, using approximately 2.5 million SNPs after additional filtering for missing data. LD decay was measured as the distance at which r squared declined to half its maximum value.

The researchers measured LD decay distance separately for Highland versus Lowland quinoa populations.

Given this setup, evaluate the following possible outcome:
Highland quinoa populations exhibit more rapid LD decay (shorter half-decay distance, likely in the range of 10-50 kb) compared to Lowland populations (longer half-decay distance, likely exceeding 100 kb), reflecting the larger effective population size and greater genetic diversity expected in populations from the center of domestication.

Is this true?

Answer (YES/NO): NO